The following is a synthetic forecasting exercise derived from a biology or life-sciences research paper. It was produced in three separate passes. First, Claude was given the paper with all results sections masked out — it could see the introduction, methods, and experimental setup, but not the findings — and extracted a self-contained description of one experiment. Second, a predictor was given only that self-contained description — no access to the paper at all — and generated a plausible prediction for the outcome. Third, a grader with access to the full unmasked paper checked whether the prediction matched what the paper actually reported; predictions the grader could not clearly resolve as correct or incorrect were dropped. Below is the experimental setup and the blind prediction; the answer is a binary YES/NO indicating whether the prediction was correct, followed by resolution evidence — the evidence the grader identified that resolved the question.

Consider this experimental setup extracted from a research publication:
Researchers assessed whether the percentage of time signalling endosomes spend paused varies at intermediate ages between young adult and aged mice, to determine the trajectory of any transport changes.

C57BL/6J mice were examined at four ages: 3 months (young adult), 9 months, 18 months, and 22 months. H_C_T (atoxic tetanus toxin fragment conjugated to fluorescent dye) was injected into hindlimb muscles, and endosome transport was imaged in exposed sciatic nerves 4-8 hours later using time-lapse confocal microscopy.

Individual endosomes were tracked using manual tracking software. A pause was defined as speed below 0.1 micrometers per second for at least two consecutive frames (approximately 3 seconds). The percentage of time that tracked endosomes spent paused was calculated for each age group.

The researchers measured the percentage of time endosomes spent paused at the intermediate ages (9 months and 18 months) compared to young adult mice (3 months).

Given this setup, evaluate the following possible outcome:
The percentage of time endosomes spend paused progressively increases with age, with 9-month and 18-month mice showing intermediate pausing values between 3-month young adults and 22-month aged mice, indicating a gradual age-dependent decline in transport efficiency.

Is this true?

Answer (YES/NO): NO